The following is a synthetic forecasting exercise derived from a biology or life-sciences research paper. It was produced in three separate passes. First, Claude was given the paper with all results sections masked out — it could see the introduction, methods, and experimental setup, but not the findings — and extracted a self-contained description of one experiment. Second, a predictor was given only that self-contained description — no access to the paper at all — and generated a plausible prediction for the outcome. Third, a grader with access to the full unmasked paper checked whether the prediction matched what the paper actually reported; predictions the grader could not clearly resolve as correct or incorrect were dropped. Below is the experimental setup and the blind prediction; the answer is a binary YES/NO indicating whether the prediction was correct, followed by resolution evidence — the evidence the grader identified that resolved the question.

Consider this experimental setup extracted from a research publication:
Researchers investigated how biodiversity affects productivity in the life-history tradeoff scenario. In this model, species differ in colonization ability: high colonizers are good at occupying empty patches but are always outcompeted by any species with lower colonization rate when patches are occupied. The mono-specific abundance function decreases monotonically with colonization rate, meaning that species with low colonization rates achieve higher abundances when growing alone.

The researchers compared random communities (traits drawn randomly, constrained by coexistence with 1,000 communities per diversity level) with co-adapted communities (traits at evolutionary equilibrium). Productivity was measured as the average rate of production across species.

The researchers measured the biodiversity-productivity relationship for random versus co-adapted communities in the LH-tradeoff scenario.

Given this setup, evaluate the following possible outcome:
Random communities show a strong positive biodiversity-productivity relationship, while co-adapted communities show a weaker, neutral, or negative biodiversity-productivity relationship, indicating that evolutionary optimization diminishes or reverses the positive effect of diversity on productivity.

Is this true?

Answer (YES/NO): NO